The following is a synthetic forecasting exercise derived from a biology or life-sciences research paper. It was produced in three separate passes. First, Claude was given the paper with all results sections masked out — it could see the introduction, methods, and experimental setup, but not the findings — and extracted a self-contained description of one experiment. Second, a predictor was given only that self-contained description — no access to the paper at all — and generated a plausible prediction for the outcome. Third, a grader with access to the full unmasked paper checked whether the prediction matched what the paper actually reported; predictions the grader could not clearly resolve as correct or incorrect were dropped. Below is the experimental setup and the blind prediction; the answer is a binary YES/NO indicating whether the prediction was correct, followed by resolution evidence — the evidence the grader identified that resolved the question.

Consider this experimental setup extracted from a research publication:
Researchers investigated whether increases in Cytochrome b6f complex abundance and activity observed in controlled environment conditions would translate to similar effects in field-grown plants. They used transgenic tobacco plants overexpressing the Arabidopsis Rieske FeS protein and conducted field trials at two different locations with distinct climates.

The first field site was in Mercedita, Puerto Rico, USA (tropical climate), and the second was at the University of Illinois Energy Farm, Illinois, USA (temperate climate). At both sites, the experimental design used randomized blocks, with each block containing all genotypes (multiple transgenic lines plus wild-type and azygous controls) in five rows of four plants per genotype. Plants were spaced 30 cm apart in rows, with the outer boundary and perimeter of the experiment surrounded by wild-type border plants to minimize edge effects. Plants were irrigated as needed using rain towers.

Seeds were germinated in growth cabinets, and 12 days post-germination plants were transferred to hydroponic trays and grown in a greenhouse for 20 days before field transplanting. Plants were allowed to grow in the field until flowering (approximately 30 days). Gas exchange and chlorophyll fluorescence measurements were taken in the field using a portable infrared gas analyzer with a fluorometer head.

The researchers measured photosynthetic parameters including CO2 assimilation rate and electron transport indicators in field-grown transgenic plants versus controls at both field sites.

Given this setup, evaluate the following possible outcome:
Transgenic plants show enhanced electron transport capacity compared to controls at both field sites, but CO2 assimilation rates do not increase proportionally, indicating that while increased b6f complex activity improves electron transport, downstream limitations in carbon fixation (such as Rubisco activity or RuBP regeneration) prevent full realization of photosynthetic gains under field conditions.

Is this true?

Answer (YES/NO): NO